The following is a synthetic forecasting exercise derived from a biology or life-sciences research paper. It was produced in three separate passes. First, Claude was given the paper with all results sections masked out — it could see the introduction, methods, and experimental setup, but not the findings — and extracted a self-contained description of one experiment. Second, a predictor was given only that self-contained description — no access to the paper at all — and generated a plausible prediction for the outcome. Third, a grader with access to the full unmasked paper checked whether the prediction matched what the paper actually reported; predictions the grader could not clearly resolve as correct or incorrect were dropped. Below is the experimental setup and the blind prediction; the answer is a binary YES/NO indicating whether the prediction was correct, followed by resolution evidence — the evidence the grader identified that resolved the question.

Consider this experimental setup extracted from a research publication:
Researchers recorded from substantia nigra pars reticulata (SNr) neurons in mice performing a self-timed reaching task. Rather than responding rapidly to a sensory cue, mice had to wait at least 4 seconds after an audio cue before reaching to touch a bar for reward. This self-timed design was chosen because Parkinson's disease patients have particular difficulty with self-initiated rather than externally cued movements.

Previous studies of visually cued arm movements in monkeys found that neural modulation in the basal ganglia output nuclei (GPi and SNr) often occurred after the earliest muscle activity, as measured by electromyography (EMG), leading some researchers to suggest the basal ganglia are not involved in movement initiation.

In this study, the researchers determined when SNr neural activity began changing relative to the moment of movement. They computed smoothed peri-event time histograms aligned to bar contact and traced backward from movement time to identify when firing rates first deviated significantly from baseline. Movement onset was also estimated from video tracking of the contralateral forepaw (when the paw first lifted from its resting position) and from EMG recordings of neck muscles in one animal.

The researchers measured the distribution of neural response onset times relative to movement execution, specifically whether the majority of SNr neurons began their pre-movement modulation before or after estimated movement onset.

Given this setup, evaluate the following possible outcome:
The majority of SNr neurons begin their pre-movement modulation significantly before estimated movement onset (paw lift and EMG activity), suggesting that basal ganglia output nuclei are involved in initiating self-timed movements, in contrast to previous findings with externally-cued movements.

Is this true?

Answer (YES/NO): YES